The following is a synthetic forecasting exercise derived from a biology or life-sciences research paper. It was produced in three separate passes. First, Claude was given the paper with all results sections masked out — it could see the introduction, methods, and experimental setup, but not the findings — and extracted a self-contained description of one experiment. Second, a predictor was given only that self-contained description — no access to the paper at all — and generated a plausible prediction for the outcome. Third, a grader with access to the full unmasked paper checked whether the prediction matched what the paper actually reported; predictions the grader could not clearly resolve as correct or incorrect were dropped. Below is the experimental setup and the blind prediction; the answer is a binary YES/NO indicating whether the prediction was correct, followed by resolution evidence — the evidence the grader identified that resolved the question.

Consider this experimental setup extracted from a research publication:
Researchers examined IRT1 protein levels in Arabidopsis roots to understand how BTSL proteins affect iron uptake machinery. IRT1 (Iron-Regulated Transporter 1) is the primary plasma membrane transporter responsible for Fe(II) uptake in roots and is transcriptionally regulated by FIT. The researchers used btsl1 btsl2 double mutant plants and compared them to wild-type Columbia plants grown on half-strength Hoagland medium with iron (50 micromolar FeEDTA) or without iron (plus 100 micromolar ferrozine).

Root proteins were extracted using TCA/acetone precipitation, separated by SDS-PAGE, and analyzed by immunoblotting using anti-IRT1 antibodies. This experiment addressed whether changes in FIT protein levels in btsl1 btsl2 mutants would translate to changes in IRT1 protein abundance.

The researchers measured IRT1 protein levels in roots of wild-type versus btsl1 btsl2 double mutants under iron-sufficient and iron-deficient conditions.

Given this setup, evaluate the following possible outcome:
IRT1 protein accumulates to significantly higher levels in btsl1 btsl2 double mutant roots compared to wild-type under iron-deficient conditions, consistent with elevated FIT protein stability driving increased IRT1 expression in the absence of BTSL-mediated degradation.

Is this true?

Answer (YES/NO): YES